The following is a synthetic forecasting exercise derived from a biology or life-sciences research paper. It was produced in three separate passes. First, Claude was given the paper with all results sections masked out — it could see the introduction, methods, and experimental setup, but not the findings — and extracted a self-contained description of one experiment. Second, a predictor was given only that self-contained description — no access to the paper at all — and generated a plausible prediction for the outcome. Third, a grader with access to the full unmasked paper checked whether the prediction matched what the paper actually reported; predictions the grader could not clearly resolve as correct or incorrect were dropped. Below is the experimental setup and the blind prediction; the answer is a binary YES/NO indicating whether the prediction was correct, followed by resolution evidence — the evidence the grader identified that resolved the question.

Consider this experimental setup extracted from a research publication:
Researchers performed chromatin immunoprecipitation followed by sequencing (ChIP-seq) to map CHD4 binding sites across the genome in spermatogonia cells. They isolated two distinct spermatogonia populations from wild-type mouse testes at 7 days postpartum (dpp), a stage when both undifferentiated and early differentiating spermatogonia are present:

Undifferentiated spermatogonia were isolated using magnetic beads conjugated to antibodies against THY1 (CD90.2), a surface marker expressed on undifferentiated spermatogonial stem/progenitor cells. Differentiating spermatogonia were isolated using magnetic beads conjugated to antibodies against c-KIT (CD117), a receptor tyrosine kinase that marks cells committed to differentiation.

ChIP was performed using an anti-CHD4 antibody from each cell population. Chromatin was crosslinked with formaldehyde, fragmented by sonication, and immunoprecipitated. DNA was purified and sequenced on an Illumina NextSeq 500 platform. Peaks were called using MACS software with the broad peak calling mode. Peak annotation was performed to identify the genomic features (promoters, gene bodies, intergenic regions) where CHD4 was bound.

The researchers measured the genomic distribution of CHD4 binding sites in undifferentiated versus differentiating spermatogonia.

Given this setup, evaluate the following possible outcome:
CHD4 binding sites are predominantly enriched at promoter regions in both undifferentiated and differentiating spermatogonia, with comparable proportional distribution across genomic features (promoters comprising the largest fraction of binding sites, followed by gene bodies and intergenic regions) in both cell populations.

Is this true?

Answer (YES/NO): NO